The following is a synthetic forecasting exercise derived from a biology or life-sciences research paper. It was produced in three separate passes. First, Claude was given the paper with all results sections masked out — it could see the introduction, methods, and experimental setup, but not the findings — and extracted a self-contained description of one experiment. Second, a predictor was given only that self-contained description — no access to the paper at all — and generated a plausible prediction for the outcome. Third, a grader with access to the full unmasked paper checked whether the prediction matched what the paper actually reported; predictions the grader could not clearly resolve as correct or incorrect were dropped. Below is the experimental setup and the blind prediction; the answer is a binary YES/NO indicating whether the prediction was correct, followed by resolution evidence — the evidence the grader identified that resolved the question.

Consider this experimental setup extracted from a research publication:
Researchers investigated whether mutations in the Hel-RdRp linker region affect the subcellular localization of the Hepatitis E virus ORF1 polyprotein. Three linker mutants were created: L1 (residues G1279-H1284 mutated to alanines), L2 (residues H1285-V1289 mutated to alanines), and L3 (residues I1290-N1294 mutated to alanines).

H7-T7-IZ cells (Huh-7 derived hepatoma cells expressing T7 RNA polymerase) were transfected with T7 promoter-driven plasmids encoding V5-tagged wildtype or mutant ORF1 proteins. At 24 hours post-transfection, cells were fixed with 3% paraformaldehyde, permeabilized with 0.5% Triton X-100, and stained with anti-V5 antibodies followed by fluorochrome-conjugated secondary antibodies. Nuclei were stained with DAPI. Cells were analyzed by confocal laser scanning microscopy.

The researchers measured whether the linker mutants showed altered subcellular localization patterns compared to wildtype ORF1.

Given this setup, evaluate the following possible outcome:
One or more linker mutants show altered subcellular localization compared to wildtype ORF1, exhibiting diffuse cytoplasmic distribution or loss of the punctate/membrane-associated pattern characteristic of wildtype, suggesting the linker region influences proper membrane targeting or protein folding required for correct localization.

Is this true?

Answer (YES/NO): NO